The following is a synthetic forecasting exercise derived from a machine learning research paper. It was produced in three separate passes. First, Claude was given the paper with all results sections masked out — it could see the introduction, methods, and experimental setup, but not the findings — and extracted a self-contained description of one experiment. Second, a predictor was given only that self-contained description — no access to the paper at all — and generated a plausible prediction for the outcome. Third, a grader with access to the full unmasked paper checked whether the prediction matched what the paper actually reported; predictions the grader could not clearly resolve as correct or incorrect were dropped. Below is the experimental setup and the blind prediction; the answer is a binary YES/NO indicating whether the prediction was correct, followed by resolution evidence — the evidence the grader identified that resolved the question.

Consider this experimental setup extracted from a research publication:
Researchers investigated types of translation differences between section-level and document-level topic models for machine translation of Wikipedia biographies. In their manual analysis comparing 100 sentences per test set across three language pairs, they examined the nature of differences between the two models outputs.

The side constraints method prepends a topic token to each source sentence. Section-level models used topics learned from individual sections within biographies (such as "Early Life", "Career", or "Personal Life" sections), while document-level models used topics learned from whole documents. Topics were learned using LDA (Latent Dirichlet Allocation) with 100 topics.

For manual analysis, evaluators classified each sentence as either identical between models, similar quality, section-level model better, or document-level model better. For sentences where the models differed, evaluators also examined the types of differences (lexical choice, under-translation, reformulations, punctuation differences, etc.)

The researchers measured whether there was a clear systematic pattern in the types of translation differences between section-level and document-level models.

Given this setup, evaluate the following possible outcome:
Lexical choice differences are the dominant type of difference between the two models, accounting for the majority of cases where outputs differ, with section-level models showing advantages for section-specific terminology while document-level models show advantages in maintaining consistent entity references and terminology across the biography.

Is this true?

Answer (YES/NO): NO